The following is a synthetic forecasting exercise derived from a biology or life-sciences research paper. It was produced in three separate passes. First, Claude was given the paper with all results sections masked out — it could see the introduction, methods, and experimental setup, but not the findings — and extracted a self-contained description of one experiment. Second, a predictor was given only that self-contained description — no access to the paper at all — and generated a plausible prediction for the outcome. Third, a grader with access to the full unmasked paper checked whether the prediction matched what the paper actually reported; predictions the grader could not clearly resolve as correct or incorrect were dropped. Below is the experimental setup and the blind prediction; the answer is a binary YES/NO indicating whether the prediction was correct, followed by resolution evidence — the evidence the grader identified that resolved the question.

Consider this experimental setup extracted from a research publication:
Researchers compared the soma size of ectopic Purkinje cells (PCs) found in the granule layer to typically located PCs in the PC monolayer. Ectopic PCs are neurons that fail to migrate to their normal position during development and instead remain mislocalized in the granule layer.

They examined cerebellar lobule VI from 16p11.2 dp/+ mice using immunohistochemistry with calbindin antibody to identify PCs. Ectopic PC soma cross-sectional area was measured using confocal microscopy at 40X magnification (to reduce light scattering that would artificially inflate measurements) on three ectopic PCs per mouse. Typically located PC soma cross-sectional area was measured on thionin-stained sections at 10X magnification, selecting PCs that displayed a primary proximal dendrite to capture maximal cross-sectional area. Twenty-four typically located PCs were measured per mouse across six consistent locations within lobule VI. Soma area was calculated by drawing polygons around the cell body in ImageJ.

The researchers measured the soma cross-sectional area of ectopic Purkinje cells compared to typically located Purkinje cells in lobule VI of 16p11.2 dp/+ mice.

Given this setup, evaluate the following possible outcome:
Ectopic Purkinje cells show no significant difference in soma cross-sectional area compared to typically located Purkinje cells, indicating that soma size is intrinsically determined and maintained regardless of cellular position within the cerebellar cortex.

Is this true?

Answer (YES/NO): NO